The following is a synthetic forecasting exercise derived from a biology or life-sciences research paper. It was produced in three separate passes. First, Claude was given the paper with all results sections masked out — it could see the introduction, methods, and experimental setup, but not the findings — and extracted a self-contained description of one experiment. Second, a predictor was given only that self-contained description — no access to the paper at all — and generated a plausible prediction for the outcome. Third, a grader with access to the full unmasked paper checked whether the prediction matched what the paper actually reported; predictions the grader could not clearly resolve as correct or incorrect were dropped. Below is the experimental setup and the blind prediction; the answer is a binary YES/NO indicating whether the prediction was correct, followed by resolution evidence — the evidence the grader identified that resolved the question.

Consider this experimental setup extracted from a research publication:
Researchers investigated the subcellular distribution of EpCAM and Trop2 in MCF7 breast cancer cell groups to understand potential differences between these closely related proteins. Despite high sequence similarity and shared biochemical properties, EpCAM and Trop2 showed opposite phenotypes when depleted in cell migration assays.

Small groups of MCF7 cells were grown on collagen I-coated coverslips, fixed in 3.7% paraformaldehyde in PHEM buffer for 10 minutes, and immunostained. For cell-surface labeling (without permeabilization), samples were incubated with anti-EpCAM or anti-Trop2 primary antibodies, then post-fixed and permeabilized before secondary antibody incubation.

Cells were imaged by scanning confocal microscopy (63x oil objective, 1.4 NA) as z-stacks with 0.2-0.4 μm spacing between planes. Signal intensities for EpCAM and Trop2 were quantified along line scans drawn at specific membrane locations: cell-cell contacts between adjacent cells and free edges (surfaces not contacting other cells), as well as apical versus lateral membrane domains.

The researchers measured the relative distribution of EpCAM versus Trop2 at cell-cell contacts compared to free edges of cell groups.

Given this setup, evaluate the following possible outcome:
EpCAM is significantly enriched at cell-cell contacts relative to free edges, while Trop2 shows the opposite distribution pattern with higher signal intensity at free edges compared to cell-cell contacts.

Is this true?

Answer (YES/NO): NO